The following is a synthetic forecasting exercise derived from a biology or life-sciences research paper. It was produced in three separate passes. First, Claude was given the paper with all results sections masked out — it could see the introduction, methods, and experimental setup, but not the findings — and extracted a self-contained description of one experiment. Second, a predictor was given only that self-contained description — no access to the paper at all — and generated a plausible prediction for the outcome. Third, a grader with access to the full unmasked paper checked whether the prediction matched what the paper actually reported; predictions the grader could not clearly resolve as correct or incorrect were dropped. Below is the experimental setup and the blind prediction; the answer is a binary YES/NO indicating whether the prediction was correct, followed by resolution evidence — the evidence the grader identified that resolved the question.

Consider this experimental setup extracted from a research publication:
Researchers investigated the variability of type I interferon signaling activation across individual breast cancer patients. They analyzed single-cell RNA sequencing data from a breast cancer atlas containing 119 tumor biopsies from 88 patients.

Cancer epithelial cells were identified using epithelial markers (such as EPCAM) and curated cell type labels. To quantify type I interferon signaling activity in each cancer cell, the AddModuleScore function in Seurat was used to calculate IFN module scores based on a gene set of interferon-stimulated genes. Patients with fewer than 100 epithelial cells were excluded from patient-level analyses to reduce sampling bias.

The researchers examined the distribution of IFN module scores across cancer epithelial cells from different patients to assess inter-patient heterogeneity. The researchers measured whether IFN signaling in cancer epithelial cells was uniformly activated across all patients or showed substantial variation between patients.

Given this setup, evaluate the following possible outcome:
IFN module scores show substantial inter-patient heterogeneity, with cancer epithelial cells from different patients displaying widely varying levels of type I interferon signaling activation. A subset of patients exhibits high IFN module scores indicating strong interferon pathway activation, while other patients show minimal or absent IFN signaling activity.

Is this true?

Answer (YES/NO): YES